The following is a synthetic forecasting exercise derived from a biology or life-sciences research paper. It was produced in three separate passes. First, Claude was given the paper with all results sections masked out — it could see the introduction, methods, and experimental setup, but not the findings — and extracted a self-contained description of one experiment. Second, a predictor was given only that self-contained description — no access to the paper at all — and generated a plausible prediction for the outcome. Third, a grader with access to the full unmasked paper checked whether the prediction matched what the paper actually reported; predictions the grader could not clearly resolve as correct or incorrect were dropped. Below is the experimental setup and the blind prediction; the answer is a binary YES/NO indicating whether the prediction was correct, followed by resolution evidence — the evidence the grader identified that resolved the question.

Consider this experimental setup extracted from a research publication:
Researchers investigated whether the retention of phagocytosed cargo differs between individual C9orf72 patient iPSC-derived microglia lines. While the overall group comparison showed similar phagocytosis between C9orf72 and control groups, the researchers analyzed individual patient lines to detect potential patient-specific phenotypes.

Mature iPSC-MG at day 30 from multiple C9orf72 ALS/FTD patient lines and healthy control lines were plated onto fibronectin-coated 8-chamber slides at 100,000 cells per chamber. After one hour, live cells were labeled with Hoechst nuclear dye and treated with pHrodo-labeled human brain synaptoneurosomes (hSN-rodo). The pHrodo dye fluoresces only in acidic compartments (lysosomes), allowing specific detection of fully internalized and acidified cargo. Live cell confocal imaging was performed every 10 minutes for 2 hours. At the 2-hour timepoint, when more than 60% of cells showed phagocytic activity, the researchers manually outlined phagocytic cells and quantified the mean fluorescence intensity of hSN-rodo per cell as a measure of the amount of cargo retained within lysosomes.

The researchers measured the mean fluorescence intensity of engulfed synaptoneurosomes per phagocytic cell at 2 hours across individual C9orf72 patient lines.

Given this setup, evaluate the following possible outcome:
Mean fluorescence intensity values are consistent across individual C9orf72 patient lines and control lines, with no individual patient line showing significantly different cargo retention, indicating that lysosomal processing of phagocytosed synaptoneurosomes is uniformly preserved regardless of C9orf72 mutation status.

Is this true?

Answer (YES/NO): YES